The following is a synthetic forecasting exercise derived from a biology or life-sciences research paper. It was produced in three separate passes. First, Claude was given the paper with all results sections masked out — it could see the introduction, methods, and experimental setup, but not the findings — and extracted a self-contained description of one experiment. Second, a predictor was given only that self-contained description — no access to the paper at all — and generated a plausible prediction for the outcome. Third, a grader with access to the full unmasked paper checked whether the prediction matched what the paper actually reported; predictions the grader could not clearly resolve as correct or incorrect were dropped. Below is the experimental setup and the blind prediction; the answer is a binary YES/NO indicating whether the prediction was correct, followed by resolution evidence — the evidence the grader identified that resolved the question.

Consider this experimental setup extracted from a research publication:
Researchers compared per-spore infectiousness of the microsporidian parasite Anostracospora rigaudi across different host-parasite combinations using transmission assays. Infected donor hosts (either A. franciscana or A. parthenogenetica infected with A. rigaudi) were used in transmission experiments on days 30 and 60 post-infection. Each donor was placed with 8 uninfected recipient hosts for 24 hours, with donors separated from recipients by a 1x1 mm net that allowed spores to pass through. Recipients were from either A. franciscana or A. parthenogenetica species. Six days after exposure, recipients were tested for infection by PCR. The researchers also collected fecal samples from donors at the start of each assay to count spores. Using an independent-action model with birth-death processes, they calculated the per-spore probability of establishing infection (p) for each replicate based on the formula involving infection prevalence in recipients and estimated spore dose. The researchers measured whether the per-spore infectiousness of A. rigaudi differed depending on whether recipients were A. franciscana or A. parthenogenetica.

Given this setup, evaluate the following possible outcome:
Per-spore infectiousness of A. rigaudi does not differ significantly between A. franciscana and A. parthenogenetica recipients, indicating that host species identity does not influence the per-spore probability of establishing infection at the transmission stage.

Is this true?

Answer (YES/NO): YES